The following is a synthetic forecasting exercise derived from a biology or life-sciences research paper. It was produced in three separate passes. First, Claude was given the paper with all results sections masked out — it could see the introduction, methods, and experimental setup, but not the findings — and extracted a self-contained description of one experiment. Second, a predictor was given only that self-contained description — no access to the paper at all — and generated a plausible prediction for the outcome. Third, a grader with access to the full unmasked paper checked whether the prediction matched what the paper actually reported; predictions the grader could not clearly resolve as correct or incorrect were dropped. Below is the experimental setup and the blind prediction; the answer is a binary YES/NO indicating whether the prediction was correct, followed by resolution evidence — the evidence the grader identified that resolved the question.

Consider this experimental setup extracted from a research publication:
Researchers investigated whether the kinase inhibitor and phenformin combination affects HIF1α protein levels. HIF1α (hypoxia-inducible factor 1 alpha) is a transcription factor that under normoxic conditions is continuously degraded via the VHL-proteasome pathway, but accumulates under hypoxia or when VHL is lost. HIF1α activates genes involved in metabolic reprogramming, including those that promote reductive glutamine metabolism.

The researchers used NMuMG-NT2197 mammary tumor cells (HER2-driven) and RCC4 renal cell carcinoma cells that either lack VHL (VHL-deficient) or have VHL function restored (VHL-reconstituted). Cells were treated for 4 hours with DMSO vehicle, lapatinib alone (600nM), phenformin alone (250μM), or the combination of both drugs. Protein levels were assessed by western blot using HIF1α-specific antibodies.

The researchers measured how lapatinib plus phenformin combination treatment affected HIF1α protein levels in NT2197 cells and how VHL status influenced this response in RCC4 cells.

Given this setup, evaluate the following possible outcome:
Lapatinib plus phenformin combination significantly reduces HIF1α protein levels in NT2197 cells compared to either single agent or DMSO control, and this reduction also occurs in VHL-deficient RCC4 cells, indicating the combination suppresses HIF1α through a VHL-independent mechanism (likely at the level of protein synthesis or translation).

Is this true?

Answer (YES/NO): NO